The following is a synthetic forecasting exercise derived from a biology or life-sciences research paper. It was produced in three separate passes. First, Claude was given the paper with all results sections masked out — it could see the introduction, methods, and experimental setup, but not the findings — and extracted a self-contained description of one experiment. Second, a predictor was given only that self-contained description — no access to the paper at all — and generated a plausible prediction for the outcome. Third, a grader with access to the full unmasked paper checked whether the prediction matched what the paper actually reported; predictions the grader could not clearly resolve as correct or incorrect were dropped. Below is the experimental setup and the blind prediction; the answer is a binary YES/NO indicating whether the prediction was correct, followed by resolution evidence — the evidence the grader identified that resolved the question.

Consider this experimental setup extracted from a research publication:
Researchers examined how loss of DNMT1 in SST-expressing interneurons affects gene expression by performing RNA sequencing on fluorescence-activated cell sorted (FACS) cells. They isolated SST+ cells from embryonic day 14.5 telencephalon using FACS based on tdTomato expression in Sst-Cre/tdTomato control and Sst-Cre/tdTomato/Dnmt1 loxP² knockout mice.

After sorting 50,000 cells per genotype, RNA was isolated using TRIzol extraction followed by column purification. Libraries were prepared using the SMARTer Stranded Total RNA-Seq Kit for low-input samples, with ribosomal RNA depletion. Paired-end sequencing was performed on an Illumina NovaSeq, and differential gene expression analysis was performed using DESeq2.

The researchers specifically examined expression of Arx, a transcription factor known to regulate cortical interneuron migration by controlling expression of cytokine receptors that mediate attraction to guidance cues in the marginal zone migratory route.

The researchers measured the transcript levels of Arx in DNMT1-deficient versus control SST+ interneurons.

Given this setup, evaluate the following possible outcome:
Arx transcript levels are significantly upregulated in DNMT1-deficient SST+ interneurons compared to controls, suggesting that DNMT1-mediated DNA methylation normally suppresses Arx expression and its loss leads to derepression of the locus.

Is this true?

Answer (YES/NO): YES